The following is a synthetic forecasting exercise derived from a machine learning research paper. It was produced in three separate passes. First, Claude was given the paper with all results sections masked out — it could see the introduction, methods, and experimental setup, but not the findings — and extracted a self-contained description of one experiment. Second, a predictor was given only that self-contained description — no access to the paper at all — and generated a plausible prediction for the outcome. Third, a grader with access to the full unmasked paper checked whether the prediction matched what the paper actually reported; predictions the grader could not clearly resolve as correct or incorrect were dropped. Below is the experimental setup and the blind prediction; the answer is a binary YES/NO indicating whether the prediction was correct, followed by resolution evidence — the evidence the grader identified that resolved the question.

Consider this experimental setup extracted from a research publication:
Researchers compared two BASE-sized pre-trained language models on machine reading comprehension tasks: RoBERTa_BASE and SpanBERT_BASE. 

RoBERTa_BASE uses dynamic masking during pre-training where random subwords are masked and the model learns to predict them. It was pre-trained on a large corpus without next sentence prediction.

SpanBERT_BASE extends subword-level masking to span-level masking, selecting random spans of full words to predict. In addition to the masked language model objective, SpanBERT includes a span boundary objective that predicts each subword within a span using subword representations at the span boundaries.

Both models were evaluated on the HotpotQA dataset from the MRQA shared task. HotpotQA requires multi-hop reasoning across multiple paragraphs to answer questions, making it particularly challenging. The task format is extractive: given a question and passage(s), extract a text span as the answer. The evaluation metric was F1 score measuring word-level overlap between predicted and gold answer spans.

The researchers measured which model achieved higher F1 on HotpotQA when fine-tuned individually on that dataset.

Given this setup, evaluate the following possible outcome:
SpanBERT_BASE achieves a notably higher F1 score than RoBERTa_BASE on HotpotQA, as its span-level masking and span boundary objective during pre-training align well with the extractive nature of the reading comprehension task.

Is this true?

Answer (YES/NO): NO